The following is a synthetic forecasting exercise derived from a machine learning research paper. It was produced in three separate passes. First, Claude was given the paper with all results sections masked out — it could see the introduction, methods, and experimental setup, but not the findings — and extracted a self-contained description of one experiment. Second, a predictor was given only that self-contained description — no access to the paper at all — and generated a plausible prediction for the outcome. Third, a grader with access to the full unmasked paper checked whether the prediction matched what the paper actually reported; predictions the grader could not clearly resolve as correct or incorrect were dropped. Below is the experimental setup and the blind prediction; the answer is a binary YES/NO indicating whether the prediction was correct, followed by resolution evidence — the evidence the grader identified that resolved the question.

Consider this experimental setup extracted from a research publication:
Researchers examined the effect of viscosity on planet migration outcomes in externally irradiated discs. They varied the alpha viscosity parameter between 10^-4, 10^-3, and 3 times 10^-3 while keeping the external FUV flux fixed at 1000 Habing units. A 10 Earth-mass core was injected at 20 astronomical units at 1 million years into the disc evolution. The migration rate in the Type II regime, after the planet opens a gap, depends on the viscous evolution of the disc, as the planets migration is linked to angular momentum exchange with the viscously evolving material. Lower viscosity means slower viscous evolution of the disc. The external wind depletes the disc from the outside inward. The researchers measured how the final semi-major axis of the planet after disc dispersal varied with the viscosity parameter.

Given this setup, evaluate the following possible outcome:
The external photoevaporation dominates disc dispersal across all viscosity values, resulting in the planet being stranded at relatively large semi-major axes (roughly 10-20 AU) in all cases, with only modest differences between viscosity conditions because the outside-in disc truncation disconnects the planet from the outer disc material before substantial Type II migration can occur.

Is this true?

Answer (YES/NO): NO